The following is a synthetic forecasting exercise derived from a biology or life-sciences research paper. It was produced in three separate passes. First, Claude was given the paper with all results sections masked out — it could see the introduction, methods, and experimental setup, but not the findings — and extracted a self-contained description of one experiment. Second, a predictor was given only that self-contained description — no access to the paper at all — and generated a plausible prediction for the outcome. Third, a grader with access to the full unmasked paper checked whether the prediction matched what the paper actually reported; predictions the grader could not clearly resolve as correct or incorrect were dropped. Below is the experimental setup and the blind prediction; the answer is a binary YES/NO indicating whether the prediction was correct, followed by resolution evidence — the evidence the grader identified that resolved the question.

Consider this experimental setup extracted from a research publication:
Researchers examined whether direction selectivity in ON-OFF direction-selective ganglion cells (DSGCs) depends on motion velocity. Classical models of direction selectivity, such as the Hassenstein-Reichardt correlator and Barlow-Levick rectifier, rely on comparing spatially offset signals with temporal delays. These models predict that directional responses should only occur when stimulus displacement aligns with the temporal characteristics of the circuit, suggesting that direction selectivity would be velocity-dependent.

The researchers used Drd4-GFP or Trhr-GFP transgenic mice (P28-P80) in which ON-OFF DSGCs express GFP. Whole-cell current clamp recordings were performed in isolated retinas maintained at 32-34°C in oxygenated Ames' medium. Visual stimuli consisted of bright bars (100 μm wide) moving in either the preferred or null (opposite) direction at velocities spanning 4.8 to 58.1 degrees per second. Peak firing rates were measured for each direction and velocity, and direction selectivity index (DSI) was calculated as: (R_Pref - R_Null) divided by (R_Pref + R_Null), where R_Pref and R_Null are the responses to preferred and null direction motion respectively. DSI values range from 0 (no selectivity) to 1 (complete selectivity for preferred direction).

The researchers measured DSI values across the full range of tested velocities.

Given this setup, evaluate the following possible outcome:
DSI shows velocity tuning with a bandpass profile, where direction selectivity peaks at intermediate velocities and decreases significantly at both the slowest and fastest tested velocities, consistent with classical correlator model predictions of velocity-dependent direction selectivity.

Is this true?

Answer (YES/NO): NO